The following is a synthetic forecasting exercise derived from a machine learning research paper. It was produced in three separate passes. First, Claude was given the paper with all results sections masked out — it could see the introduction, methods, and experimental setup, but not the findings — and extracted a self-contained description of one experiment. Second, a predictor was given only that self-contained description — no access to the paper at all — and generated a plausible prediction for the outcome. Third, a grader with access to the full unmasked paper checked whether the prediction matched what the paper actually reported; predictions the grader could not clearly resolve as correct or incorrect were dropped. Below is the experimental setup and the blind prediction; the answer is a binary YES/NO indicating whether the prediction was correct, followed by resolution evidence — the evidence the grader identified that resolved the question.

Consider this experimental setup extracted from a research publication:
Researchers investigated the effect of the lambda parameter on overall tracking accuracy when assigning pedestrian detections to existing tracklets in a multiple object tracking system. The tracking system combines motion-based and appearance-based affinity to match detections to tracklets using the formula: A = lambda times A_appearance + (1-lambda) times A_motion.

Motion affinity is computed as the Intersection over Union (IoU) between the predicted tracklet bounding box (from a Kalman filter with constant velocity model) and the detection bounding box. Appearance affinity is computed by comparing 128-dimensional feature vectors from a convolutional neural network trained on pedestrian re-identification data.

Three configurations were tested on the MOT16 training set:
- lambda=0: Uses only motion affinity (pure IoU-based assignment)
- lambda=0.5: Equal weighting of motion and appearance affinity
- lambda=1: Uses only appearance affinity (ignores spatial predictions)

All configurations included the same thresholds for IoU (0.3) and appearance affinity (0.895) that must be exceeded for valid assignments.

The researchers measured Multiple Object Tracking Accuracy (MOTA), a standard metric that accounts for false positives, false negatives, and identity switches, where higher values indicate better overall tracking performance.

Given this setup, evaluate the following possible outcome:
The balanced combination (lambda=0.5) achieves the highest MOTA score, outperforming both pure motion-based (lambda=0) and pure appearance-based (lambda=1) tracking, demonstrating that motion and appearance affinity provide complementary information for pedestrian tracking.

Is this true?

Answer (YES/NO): YES